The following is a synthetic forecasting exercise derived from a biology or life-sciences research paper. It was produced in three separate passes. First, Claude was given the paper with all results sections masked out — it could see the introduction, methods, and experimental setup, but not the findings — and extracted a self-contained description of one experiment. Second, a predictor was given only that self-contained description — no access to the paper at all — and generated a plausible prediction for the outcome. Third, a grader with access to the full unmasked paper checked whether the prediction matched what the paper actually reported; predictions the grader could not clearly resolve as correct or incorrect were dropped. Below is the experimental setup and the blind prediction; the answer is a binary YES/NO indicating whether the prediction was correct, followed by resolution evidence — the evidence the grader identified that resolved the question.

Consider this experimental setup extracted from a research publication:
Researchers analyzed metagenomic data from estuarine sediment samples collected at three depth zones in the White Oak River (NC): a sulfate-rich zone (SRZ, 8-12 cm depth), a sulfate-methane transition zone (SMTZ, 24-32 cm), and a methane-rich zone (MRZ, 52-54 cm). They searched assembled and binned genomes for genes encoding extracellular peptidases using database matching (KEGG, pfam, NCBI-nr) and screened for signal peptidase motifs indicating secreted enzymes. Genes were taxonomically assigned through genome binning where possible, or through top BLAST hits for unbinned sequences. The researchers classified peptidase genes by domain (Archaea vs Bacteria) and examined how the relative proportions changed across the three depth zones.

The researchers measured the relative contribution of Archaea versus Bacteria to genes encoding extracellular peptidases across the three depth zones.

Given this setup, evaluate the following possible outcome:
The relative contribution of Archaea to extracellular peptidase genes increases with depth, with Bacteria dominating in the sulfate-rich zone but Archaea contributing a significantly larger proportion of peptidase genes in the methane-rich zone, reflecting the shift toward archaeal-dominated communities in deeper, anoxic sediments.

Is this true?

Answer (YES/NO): NO